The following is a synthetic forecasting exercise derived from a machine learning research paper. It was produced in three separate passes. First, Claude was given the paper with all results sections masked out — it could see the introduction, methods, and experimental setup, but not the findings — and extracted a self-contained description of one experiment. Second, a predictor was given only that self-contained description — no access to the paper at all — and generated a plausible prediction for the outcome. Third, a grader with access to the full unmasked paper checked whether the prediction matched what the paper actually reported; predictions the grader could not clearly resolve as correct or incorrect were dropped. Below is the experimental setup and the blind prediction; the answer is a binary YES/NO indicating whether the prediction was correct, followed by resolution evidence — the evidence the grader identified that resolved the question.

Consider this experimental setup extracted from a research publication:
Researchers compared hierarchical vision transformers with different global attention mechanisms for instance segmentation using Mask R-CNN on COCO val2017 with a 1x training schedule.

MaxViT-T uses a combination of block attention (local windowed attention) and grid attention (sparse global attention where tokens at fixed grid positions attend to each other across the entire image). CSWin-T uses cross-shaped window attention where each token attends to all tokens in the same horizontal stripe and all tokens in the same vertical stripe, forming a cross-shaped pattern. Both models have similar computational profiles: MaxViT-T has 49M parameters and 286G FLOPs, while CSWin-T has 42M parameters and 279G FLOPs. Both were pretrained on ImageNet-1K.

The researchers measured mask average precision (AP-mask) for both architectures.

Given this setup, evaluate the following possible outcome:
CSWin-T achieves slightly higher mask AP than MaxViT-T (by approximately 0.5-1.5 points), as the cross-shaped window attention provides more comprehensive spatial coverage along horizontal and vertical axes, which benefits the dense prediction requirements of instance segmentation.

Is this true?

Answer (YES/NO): NO